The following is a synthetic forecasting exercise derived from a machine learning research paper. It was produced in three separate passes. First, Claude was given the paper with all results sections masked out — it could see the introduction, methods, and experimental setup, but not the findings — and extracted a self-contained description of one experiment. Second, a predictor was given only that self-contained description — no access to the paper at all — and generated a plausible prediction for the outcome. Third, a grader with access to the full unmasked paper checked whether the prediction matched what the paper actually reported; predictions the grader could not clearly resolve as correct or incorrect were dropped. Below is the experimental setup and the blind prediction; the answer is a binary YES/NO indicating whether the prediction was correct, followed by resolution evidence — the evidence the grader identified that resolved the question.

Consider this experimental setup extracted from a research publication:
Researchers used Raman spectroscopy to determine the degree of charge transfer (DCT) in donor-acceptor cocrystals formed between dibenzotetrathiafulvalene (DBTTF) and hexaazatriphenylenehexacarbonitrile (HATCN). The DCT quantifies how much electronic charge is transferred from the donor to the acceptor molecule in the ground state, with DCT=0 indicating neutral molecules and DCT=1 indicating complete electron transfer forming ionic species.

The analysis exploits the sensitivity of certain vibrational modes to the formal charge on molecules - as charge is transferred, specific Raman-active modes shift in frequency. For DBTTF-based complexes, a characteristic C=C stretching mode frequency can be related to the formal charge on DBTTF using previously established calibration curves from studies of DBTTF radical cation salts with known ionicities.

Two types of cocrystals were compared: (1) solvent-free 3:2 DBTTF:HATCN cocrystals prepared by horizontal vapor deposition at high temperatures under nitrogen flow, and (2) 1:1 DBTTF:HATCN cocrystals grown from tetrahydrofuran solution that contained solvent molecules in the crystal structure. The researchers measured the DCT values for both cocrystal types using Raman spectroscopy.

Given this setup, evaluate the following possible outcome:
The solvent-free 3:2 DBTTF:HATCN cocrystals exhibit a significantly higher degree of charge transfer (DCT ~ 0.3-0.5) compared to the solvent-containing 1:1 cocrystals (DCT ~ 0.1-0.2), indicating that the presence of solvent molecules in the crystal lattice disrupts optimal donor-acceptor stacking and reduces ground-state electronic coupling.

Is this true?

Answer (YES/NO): NO